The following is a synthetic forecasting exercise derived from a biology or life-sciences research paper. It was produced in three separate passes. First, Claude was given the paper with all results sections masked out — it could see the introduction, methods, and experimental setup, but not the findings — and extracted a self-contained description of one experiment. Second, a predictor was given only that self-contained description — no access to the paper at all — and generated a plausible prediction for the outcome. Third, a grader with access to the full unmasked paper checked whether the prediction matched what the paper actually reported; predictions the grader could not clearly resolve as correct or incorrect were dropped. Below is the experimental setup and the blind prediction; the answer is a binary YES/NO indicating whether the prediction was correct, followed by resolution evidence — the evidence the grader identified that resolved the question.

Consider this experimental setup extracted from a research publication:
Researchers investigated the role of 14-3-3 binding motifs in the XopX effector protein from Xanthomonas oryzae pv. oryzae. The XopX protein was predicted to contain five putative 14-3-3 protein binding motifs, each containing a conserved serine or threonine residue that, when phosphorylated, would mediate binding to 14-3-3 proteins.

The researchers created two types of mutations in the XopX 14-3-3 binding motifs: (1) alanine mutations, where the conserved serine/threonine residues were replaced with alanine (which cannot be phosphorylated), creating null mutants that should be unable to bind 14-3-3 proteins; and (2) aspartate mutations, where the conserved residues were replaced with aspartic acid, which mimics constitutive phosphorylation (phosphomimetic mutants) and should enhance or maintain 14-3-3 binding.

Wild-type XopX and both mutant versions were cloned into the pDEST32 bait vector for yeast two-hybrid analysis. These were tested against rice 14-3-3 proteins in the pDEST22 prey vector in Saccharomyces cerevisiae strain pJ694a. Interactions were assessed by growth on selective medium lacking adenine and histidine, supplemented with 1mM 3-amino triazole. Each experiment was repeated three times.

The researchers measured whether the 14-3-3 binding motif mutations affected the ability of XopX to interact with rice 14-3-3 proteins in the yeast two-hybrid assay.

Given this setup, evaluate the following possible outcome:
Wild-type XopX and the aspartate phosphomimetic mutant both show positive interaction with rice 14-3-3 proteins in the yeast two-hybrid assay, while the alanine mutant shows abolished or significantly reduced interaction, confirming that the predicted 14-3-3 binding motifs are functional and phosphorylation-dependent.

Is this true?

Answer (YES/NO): NO